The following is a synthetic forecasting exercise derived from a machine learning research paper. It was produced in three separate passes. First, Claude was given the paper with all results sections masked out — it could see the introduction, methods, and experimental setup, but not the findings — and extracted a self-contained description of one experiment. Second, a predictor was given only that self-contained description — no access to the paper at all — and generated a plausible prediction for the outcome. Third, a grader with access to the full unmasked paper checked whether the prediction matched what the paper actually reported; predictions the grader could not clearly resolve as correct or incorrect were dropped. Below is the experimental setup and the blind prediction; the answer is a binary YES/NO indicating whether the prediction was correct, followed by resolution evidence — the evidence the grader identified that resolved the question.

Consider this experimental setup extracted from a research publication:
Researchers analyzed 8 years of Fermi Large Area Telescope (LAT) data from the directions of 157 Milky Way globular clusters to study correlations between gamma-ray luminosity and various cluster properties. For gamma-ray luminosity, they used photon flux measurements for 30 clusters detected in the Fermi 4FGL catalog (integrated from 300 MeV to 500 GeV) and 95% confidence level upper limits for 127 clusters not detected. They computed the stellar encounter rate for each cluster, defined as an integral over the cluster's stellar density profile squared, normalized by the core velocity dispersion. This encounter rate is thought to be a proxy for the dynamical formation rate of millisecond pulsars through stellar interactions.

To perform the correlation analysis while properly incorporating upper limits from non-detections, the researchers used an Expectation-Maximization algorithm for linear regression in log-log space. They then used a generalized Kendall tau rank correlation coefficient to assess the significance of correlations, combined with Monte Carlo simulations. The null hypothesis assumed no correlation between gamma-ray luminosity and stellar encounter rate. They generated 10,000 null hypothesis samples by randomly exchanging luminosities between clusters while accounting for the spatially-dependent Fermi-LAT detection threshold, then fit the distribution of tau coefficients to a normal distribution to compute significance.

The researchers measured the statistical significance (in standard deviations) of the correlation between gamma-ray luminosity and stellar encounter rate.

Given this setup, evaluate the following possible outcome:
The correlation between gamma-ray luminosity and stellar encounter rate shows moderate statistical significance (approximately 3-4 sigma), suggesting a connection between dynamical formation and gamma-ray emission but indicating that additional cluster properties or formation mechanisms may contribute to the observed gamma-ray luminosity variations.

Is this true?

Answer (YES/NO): NO